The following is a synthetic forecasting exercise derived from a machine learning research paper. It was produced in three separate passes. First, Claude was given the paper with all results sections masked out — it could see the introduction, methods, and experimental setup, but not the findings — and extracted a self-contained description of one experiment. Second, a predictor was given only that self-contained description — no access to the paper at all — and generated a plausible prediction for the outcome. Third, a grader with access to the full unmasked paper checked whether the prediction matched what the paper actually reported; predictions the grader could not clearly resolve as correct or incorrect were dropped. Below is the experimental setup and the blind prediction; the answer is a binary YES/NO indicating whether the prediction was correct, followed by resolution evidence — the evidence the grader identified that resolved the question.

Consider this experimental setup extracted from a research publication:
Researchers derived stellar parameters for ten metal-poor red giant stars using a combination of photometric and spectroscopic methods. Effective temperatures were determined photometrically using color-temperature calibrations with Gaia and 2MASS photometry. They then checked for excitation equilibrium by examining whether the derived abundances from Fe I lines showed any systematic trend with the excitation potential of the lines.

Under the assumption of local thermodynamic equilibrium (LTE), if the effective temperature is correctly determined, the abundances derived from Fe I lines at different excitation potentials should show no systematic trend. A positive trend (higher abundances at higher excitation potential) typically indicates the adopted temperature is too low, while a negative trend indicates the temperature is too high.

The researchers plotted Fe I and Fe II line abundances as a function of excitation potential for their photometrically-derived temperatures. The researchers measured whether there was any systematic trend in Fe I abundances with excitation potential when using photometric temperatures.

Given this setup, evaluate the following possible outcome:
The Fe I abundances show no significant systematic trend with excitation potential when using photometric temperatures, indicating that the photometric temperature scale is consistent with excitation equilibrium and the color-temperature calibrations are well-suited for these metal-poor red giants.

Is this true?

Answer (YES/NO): NO